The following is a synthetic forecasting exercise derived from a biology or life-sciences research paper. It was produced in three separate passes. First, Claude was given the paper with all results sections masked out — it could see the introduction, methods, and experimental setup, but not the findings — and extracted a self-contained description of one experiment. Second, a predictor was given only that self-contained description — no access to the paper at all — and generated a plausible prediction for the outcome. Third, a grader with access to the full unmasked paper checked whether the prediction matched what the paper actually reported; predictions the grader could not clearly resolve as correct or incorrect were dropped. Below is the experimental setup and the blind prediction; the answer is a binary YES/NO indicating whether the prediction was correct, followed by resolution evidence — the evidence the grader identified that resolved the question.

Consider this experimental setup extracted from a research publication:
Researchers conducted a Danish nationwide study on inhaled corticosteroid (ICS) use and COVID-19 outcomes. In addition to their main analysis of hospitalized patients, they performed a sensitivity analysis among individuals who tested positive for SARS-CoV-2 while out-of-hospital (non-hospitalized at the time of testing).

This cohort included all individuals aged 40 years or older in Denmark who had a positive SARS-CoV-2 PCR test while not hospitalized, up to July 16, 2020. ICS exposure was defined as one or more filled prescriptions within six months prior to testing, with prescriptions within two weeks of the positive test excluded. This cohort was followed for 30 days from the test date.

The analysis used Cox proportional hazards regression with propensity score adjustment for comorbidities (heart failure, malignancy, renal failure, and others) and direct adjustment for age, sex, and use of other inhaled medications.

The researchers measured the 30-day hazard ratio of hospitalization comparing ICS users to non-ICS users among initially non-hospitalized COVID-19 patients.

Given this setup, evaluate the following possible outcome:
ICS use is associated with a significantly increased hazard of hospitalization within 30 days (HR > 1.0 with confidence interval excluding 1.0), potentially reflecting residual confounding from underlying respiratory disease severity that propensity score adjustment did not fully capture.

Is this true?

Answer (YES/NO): YES